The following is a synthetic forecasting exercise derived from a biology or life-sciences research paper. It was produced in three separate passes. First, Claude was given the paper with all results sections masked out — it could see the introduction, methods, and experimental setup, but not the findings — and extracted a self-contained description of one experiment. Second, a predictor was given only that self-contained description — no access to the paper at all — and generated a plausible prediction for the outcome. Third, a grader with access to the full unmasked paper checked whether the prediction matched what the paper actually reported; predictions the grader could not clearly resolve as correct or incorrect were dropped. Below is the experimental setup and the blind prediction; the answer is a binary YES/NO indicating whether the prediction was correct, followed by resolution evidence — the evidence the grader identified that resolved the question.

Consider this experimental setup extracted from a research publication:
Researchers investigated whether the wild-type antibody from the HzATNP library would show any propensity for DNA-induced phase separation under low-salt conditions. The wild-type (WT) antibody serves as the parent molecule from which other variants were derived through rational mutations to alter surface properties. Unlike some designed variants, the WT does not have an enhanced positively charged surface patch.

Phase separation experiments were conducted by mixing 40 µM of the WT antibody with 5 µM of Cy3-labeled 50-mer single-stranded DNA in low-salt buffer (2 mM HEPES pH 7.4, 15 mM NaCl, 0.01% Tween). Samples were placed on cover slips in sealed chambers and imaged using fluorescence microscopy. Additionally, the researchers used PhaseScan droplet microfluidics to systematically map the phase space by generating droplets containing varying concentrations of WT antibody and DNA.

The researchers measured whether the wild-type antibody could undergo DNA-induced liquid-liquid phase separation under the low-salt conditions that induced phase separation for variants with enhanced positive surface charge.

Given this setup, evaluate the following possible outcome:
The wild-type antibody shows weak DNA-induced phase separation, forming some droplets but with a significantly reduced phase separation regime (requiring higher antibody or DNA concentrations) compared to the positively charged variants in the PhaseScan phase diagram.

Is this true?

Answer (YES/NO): NO